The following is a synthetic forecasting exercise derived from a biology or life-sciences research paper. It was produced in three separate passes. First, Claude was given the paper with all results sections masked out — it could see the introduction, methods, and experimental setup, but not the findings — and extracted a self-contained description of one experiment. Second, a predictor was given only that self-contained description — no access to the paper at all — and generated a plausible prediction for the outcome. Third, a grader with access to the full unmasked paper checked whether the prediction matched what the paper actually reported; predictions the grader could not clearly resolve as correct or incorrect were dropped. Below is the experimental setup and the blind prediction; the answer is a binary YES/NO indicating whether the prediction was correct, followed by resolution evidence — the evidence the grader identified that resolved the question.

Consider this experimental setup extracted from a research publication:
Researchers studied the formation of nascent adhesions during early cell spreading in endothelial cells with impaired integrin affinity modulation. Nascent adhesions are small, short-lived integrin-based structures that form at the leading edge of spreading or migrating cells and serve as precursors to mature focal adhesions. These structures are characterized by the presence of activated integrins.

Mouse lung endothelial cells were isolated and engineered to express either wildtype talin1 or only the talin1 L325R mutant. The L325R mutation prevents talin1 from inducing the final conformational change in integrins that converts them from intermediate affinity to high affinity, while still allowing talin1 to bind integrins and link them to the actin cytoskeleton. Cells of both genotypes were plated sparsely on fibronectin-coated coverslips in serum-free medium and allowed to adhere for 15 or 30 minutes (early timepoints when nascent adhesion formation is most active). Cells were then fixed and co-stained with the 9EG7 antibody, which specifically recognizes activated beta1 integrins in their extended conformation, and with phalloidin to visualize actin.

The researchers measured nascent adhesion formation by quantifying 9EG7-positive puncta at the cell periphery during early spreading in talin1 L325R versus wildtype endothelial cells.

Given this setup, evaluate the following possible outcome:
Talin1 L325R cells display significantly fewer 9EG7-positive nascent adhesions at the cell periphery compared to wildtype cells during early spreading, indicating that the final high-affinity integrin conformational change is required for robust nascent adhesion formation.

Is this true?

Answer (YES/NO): YES